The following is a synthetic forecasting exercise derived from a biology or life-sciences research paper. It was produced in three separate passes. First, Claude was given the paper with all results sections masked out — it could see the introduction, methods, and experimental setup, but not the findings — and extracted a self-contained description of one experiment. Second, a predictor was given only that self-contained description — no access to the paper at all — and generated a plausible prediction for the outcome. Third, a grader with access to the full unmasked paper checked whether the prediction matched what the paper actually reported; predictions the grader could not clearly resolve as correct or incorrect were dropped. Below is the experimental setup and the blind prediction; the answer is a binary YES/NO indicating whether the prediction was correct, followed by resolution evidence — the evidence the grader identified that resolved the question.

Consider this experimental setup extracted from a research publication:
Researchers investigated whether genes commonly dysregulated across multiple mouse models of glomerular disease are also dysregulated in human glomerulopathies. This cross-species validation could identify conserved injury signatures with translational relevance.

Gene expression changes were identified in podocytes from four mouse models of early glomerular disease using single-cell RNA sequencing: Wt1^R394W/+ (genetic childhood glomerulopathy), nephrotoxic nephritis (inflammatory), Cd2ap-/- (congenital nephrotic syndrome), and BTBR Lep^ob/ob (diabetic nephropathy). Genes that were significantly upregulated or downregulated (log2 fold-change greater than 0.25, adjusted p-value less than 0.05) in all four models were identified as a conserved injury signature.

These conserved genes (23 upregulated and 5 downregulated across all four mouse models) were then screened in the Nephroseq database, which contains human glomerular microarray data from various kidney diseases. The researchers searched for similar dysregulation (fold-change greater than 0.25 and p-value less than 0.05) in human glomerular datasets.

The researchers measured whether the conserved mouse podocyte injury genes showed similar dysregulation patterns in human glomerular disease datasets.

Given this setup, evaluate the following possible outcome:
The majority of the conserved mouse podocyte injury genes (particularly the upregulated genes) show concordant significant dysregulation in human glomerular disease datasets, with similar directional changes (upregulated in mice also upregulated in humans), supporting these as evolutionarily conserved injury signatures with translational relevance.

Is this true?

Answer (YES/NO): NO